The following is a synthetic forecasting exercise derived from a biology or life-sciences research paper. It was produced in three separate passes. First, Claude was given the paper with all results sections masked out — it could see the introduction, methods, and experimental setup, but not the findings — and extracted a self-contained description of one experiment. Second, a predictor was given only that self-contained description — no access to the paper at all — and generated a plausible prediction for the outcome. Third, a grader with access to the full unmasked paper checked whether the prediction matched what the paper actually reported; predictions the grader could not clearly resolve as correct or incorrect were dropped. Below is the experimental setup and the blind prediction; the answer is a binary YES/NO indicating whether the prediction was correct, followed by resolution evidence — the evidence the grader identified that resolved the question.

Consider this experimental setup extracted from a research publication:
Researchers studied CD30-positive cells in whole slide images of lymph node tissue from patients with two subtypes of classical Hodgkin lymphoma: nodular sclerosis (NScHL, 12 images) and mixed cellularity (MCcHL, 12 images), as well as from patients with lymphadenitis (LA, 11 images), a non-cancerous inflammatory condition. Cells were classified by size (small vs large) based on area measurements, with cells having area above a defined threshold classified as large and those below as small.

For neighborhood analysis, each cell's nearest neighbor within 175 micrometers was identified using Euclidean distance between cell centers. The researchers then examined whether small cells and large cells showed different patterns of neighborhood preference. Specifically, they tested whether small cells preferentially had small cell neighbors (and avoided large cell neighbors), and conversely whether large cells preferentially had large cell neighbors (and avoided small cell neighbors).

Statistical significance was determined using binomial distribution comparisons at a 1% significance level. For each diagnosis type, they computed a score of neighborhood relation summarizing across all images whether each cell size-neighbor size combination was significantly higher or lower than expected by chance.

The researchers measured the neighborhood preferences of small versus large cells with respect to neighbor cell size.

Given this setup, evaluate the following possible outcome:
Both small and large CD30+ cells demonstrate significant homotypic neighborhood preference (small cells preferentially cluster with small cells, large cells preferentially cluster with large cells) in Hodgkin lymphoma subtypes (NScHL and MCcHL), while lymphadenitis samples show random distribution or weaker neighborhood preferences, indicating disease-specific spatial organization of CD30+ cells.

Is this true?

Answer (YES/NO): NO